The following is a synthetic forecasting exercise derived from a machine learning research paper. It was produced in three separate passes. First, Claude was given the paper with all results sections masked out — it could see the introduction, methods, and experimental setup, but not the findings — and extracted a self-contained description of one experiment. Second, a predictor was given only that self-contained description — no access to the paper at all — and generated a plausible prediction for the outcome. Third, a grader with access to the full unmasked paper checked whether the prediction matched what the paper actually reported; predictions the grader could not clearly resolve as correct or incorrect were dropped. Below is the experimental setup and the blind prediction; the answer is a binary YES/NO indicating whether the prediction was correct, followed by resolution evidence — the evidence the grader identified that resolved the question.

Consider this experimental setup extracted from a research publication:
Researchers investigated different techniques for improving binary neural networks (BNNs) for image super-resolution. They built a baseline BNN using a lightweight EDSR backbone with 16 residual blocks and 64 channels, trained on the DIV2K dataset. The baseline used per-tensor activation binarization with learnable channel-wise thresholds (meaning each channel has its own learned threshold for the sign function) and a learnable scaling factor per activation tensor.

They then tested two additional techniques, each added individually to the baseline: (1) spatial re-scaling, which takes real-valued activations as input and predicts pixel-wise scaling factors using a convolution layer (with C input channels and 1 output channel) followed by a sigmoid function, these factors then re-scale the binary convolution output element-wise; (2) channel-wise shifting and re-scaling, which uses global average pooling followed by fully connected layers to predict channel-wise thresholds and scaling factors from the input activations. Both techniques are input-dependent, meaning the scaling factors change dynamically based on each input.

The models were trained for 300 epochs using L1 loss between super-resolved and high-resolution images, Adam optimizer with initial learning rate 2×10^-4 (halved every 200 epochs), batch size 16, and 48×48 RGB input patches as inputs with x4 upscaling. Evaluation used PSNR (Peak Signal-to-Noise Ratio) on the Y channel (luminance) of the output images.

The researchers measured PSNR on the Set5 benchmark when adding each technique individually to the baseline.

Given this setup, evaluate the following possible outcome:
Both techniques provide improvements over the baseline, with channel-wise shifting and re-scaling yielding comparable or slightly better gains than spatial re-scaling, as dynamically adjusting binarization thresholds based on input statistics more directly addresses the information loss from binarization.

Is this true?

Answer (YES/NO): NO